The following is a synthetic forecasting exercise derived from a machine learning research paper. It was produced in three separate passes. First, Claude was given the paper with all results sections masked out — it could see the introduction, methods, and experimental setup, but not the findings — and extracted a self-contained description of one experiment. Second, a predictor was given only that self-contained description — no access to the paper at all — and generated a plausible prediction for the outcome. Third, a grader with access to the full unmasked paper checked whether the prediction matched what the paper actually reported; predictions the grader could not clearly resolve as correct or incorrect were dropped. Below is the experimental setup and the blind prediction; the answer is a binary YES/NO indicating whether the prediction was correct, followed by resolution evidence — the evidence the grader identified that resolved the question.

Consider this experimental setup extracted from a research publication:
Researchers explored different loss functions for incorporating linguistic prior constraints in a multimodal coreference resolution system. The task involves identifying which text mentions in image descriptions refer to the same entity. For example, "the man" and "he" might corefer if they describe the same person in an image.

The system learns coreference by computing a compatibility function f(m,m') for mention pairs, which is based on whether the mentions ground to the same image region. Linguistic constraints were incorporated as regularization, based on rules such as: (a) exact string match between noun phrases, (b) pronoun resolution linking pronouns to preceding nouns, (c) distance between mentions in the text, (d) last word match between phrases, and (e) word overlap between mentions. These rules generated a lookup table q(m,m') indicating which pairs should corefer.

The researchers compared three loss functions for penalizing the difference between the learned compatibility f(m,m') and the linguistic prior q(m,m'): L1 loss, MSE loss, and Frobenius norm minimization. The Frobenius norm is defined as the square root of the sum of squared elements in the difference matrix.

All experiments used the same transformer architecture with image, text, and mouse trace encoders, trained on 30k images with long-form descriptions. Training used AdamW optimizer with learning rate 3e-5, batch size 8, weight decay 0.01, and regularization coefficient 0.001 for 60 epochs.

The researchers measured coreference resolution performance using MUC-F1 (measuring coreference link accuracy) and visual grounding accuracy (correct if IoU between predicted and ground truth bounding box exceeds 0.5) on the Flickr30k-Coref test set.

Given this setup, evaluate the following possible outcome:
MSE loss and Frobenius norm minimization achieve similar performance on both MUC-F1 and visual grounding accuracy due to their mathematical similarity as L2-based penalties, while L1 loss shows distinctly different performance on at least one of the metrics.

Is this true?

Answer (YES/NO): NO